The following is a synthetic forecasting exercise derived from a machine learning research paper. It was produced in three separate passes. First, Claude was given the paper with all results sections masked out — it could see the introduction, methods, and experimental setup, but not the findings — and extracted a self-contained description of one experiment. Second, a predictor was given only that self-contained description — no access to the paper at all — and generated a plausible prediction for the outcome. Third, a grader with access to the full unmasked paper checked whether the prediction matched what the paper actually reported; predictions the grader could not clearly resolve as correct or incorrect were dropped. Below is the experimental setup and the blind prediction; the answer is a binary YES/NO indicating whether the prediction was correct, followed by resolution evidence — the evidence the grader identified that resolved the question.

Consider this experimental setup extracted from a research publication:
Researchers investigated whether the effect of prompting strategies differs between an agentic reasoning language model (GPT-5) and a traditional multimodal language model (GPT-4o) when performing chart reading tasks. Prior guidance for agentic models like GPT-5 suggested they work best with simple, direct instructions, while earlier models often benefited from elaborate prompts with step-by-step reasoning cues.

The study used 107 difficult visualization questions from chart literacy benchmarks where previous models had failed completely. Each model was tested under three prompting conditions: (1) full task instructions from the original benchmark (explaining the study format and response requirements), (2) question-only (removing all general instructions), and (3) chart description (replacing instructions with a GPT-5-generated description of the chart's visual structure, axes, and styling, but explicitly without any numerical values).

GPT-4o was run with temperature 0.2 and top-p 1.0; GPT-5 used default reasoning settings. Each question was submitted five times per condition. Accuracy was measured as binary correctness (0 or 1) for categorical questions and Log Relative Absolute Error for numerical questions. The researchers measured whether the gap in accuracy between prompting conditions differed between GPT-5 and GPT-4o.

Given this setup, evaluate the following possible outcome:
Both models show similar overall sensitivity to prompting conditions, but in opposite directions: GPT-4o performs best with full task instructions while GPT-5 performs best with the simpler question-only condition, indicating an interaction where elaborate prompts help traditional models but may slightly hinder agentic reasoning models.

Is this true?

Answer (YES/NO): NO